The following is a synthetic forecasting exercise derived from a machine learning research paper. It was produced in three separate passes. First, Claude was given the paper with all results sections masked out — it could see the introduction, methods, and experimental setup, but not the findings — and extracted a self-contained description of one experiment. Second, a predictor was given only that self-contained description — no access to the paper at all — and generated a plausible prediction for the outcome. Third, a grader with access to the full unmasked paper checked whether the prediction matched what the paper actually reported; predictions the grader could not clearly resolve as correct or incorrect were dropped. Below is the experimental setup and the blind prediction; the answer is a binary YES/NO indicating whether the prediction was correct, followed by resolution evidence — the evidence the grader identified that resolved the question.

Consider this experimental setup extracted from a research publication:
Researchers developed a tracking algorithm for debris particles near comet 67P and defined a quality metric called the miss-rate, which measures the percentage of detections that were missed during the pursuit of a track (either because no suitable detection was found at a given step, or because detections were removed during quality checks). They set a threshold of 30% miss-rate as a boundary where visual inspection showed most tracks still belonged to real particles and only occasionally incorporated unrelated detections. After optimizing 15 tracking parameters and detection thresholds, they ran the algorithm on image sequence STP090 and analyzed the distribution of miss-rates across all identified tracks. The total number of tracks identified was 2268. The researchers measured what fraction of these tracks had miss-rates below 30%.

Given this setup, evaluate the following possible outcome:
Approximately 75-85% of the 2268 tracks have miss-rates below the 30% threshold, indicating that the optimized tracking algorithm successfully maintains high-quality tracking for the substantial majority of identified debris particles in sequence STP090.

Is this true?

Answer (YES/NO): NO